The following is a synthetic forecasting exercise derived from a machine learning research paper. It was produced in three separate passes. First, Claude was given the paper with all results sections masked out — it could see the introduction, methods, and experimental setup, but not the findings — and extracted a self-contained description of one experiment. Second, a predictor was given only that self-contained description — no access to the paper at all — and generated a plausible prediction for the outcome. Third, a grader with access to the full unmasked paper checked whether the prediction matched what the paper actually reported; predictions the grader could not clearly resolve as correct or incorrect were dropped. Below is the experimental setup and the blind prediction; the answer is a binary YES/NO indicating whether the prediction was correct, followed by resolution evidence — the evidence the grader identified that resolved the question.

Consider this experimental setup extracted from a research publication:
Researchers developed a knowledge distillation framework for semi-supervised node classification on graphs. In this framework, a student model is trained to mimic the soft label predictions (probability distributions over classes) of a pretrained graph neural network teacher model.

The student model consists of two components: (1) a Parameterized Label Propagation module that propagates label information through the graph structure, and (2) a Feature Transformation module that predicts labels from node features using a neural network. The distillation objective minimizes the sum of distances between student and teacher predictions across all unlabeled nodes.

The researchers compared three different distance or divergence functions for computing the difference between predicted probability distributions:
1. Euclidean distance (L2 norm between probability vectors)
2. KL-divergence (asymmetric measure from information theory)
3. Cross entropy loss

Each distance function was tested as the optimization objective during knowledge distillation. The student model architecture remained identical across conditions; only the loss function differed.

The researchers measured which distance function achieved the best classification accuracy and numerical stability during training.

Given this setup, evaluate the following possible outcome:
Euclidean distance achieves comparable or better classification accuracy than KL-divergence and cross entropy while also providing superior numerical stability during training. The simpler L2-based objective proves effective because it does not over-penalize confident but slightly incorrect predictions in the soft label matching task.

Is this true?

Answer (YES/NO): YES